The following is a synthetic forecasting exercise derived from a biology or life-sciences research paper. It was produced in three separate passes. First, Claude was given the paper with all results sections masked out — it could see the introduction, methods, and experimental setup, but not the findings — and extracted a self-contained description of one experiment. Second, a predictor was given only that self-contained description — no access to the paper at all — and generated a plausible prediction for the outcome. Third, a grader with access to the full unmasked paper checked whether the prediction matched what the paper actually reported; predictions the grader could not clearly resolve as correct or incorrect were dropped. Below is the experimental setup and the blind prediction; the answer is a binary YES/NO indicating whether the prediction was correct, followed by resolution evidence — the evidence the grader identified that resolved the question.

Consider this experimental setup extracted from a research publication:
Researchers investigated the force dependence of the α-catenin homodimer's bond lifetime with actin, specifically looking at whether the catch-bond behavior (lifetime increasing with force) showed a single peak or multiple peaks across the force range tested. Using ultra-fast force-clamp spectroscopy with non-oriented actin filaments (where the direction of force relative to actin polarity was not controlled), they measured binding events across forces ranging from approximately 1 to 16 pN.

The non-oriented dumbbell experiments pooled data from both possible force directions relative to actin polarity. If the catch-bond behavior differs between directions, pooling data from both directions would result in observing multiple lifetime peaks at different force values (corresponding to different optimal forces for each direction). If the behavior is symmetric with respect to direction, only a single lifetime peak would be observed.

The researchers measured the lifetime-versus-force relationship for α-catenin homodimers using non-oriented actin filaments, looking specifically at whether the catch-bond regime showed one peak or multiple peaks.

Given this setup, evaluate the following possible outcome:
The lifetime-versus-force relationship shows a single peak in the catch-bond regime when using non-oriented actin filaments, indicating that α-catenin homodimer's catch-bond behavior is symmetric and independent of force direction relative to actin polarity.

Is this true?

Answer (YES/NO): NO